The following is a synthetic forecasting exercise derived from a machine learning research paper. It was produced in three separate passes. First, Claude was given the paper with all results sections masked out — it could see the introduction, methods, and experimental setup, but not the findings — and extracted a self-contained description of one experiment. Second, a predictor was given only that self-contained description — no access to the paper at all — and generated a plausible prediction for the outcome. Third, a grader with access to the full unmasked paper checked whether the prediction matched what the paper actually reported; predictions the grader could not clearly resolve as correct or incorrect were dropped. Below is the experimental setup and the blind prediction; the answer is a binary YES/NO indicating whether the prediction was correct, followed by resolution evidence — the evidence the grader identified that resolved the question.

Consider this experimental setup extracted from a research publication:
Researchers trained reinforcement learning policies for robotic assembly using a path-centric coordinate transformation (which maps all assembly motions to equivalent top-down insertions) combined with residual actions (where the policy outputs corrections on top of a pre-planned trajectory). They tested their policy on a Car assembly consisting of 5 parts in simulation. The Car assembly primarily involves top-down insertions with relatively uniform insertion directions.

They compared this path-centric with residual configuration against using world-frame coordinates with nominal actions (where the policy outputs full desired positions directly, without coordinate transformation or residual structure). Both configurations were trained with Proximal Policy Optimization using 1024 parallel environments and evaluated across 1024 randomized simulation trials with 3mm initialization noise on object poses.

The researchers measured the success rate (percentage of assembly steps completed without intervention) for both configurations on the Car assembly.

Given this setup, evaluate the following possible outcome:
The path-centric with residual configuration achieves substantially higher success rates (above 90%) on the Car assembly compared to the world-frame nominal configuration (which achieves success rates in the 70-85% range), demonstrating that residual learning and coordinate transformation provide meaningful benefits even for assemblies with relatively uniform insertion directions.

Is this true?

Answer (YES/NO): NO